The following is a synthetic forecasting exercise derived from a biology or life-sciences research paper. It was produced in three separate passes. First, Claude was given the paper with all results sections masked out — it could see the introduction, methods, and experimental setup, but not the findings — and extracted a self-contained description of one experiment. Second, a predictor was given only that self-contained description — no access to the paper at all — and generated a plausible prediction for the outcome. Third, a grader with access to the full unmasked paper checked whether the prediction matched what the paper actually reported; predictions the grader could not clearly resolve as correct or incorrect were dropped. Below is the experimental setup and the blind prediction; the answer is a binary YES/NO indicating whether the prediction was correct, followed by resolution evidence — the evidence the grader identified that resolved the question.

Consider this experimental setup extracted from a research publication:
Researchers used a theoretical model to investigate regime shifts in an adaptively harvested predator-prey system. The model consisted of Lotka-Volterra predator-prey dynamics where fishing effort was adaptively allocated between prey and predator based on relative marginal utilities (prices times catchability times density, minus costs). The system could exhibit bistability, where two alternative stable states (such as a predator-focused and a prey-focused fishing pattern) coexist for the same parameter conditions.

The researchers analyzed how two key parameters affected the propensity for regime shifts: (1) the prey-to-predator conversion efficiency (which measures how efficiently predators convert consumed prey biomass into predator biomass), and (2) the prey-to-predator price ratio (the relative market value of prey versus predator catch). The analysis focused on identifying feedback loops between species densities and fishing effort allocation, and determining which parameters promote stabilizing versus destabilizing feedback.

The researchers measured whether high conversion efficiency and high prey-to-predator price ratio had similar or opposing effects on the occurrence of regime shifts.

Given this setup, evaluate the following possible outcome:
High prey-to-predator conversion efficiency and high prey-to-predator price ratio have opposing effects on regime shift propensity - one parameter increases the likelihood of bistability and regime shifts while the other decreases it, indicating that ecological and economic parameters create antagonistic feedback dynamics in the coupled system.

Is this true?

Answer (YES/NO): YES